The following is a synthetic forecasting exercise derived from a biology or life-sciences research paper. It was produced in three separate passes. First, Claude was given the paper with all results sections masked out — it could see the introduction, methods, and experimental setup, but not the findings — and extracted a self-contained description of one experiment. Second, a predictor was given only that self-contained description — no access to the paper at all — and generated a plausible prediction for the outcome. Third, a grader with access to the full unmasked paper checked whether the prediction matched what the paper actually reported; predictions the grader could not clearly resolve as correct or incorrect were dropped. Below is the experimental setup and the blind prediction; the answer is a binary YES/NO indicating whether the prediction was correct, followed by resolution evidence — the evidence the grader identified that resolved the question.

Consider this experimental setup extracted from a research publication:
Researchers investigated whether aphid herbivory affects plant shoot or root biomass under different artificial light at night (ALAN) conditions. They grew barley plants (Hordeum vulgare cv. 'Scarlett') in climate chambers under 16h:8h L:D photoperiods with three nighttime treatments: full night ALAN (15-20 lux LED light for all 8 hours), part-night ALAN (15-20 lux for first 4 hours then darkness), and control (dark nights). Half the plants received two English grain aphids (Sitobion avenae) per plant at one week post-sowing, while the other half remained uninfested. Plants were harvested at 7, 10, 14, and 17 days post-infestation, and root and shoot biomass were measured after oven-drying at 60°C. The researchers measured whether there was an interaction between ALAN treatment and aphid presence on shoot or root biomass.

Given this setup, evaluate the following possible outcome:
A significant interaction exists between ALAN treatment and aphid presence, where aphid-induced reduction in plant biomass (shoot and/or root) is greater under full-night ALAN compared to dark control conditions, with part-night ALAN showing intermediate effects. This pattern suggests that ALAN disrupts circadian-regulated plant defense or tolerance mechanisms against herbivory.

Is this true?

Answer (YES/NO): NO